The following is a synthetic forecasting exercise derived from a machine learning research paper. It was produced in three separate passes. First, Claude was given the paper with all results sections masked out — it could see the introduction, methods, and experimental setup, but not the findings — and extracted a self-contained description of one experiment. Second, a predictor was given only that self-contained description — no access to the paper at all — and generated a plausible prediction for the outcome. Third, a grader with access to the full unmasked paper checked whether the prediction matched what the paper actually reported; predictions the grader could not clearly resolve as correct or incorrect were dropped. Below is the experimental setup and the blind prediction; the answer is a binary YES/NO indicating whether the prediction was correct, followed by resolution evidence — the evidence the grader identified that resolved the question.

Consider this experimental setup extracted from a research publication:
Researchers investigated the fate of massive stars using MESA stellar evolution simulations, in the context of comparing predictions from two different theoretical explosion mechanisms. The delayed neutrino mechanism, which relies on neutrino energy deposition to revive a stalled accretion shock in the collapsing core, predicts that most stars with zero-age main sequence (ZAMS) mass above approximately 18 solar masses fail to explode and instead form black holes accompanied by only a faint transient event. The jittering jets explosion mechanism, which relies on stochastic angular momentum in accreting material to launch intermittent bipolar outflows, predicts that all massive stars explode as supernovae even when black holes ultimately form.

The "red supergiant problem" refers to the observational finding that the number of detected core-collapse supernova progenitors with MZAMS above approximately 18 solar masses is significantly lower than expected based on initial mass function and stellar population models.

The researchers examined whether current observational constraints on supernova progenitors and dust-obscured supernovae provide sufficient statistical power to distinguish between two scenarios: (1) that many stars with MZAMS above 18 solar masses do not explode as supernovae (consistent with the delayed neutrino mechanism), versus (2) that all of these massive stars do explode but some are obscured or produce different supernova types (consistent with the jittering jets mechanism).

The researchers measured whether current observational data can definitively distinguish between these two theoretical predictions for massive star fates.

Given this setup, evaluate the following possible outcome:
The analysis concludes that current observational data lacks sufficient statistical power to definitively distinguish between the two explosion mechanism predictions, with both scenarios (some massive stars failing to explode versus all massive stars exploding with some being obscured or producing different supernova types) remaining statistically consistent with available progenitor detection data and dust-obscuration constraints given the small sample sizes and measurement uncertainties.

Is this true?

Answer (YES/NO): YES